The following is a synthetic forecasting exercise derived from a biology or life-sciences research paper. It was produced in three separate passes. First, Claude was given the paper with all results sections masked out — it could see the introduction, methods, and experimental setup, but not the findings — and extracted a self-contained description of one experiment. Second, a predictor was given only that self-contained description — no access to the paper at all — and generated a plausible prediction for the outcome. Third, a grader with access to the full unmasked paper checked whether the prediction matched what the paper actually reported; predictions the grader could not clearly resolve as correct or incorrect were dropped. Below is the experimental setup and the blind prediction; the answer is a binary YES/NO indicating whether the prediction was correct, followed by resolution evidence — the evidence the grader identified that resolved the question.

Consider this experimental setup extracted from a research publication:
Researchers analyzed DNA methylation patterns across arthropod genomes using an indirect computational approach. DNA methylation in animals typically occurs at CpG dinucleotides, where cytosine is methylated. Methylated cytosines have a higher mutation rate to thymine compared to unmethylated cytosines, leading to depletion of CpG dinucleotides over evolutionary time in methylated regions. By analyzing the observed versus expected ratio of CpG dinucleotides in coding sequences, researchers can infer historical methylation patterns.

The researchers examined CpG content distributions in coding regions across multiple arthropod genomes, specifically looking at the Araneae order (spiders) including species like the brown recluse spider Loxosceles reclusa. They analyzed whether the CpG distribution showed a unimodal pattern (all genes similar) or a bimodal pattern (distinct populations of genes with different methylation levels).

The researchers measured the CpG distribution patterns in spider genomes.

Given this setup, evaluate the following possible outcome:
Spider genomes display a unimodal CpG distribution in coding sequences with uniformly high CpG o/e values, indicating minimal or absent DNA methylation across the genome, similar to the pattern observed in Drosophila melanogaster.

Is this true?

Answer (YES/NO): NO